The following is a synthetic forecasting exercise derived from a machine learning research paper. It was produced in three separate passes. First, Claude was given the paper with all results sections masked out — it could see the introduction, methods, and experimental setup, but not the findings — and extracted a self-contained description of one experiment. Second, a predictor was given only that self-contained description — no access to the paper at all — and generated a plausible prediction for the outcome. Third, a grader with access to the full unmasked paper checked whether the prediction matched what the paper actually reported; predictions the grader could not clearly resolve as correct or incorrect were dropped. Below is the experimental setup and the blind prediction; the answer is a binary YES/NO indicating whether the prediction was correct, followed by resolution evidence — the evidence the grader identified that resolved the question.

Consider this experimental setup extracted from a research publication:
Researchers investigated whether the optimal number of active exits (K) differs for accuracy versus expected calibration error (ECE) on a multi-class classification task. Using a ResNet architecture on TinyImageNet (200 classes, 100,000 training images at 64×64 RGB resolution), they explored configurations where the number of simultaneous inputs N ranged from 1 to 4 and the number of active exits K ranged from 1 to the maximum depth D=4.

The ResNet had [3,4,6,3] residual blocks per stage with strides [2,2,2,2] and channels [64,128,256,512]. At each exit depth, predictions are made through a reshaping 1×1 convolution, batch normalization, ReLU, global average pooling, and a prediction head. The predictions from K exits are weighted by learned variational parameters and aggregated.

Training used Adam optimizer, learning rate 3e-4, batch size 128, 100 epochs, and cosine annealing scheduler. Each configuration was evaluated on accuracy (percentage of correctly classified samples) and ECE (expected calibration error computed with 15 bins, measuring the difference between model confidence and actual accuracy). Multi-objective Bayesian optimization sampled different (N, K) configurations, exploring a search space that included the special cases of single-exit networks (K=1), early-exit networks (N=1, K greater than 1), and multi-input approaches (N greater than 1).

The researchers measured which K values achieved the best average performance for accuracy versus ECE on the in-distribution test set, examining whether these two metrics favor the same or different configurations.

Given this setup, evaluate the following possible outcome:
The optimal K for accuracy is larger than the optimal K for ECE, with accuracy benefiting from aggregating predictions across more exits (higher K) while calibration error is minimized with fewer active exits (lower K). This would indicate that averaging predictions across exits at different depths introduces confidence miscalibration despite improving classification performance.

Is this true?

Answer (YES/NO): YES